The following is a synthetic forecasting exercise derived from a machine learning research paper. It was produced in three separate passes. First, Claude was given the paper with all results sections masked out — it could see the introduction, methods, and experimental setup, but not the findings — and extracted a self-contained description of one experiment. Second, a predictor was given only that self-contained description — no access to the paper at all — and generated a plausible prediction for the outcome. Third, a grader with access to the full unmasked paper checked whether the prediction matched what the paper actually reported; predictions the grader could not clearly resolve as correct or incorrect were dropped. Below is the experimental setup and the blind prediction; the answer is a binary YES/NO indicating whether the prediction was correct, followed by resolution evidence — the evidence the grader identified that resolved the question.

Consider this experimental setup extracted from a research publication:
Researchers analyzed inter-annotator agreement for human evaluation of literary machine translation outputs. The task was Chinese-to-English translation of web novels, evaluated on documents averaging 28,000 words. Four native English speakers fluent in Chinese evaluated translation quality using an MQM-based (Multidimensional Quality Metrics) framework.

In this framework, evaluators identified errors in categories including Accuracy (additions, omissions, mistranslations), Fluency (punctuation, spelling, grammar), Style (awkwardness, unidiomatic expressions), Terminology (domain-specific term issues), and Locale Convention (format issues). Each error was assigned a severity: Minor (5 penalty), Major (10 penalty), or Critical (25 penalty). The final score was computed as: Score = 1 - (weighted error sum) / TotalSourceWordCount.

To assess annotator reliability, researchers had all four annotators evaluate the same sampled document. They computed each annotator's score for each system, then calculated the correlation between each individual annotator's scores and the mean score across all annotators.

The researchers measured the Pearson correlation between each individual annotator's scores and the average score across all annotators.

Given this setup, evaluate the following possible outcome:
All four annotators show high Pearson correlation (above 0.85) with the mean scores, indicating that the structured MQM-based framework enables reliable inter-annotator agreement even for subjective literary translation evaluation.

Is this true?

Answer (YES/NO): YES